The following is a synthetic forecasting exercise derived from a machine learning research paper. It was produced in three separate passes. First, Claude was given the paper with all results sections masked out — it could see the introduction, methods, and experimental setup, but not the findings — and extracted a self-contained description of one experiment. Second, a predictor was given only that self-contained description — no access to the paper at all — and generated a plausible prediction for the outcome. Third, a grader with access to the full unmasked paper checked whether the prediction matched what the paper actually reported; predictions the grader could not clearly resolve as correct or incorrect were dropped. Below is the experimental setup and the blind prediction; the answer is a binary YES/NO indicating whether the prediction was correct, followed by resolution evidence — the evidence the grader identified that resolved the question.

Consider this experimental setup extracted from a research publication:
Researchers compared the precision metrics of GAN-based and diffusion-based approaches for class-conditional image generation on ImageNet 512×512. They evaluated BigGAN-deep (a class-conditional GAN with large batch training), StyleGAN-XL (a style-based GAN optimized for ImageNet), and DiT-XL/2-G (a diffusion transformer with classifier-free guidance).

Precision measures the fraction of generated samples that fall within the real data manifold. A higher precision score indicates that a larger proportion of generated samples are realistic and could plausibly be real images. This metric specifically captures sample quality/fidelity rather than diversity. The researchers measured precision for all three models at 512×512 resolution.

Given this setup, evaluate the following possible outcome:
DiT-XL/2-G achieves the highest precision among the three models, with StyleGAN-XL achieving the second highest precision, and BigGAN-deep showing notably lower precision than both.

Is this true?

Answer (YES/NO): NO